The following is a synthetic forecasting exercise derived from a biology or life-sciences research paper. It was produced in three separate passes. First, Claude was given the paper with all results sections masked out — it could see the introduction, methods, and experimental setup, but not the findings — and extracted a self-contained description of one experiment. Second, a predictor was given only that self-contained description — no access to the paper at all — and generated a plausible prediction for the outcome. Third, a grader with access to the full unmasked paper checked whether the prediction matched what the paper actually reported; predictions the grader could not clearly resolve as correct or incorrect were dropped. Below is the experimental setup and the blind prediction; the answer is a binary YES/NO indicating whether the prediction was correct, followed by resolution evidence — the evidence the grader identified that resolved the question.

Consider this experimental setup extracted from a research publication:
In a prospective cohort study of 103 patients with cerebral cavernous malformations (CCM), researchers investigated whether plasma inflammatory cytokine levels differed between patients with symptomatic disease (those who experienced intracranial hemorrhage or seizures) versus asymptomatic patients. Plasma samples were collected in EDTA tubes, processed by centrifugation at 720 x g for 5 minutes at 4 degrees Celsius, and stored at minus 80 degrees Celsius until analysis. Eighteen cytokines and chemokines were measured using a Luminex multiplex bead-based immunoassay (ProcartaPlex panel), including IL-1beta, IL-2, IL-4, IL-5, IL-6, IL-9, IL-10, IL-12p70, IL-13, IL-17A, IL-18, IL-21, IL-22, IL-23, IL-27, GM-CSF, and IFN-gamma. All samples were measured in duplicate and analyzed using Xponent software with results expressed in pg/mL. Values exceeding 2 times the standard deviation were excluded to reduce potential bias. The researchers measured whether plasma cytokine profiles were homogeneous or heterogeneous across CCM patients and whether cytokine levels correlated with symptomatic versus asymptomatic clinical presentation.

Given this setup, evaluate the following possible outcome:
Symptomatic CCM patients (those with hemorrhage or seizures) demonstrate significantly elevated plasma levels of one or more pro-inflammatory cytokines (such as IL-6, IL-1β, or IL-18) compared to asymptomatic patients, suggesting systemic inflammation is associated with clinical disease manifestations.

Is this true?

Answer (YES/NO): NO